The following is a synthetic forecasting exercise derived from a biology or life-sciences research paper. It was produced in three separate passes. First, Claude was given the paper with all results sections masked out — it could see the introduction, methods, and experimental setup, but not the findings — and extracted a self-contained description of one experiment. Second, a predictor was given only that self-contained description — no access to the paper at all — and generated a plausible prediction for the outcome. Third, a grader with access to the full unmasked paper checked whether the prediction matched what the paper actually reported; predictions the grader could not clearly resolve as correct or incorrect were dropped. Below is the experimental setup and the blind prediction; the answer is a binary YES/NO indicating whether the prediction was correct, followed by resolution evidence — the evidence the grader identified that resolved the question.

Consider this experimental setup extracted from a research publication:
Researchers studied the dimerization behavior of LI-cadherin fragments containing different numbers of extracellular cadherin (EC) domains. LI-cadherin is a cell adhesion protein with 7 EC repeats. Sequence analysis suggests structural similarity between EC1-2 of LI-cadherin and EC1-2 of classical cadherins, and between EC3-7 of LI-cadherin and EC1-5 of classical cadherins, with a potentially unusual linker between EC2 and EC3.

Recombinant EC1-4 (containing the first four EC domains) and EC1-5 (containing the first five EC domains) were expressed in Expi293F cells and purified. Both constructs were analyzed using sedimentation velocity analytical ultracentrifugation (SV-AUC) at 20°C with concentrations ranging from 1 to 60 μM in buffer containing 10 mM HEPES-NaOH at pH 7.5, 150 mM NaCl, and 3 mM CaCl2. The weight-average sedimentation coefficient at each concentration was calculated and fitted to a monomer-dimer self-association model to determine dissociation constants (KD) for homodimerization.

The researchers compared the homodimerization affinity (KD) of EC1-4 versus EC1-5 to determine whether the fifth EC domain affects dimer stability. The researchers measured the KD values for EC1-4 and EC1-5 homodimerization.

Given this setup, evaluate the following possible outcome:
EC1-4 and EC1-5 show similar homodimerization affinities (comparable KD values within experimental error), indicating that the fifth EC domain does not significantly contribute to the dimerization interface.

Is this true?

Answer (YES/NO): NO